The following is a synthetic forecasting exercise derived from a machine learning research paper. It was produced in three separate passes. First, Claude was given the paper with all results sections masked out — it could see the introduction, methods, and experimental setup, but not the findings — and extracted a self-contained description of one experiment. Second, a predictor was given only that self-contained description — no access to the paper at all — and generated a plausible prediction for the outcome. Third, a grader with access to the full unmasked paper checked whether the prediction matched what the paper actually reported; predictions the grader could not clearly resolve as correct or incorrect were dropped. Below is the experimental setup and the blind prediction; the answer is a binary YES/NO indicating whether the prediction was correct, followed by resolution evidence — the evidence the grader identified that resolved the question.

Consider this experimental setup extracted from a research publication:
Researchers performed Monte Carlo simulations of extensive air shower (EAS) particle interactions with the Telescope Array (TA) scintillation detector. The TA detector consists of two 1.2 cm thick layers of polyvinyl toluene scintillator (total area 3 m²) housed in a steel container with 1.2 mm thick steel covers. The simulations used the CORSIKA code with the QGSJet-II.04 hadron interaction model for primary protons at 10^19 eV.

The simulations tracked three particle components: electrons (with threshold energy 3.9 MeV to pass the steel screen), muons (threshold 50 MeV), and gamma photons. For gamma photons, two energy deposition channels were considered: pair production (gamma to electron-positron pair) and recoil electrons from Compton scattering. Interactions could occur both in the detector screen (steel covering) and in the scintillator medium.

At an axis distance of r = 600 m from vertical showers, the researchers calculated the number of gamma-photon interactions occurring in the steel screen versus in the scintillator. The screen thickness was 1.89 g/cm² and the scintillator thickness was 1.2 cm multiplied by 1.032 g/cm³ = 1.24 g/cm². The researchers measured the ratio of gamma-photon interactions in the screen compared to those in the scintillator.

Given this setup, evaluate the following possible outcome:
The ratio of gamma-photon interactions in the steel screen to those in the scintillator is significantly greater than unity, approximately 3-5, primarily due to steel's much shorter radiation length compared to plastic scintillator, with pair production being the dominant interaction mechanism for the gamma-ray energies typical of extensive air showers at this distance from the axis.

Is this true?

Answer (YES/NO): NO